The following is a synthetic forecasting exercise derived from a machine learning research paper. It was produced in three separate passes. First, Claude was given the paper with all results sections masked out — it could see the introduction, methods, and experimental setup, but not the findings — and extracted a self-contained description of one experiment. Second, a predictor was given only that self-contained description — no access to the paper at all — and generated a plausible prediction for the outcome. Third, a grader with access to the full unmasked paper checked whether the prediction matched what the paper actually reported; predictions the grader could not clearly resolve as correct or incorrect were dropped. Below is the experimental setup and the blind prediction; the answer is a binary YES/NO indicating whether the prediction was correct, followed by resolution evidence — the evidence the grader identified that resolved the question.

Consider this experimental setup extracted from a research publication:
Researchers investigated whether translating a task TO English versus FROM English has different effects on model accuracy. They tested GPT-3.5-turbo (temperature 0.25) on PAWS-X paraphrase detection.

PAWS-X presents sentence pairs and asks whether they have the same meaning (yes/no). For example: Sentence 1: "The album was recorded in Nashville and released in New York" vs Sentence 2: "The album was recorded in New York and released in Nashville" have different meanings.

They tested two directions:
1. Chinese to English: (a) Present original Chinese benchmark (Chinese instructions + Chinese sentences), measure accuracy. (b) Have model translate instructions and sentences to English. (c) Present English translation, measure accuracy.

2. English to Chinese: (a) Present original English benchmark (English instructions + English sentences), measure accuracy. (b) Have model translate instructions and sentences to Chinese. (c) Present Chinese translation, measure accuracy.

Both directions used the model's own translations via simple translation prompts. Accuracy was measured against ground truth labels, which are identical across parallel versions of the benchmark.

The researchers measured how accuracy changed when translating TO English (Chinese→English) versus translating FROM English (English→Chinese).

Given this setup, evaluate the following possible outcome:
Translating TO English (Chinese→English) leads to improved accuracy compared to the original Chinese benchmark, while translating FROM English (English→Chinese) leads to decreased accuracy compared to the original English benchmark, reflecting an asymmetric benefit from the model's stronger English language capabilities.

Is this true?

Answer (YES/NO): YES